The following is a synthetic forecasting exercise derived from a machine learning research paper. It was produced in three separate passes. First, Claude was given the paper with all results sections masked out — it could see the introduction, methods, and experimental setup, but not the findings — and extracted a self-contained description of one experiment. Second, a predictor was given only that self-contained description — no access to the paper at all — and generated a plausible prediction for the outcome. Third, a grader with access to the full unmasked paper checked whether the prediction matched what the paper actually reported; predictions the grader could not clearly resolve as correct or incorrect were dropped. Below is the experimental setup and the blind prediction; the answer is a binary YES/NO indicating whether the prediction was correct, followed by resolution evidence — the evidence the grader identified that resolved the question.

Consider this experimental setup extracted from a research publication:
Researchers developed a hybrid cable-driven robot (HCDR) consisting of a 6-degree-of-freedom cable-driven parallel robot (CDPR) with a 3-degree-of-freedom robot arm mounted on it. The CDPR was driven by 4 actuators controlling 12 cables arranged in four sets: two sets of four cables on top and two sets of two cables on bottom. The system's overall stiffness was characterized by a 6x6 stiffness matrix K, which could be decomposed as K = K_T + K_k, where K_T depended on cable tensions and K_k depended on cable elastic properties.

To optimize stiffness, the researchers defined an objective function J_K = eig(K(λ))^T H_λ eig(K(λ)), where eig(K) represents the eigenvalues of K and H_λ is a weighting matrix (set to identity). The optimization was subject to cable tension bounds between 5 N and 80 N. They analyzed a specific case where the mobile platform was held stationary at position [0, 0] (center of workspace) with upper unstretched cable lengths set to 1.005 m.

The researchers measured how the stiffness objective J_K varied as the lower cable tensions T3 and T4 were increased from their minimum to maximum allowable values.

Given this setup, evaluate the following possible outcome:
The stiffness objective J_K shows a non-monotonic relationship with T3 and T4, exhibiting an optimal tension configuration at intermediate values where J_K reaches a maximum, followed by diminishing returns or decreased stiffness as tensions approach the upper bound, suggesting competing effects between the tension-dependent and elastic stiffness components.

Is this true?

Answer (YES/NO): NO